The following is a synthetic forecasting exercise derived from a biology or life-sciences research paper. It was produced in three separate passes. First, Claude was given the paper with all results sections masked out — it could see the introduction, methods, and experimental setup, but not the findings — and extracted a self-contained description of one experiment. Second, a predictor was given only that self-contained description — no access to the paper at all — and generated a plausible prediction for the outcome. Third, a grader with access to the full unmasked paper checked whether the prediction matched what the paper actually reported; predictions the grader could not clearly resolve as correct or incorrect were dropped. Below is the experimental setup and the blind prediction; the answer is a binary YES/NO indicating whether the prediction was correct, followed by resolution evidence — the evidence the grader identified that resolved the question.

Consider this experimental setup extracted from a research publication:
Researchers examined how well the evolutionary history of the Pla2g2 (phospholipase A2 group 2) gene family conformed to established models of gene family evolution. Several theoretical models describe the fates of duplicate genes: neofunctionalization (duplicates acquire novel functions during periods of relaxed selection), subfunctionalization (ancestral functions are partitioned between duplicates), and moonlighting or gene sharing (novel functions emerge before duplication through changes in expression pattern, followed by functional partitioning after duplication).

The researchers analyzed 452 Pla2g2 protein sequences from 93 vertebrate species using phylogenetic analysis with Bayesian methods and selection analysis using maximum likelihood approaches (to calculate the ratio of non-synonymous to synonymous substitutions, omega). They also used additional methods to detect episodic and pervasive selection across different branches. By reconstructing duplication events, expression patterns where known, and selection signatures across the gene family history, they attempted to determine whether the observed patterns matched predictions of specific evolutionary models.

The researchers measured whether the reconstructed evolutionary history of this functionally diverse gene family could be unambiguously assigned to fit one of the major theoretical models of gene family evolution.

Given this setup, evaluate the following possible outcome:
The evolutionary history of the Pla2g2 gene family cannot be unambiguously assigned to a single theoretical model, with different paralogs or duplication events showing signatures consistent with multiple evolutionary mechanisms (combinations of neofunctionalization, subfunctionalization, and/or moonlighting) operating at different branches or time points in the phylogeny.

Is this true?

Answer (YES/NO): YES